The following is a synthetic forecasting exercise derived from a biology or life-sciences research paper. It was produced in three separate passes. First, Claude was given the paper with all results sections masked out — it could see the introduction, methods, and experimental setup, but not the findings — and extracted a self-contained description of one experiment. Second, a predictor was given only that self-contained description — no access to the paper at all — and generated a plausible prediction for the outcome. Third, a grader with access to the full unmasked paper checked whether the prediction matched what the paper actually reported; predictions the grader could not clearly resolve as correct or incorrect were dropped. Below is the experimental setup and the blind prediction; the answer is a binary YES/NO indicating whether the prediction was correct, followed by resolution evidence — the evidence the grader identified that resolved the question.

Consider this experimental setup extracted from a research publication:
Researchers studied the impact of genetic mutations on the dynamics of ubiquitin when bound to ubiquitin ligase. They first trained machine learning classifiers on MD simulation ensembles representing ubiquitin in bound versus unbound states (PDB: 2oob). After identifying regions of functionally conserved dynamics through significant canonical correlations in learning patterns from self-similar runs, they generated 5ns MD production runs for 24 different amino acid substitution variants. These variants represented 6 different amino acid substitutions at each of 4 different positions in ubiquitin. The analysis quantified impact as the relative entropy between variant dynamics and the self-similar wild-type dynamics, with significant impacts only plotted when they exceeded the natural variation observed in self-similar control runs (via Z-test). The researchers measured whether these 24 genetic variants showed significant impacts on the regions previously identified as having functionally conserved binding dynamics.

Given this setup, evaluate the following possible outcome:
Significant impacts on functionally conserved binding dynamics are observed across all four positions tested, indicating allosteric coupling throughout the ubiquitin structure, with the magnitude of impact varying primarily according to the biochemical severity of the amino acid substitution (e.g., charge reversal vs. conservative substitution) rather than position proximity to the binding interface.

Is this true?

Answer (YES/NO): NO